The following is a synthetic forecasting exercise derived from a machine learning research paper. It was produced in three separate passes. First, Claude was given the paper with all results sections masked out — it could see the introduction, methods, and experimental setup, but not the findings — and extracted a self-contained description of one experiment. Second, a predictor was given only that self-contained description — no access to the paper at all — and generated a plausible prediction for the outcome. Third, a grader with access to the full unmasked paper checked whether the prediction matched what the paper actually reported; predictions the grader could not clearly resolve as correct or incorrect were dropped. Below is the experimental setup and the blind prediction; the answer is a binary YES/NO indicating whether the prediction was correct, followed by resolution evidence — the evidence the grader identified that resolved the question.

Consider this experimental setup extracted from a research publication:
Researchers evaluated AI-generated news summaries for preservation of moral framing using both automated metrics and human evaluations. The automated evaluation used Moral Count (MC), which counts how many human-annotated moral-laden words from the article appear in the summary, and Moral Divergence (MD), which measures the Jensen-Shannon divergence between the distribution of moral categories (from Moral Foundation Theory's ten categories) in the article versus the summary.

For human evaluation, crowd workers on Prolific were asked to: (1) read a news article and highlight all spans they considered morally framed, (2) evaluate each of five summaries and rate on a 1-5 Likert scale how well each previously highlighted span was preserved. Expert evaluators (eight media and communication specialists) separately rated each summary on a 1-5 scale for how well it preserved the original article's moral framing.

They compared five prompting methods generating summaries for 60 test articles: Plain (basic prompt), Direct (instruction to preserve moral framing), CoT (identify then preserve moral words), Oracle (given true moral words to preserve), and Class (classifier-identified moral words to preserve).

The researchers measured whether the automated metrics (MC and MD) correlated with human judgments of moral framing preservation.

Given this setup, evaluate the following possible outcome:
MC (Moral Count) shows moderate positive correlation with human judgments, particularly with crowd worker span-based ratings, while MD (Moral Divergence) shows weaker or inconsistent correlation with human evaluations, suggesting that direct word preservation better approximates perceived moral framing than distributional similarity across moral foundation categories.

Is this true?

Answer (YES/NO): NO